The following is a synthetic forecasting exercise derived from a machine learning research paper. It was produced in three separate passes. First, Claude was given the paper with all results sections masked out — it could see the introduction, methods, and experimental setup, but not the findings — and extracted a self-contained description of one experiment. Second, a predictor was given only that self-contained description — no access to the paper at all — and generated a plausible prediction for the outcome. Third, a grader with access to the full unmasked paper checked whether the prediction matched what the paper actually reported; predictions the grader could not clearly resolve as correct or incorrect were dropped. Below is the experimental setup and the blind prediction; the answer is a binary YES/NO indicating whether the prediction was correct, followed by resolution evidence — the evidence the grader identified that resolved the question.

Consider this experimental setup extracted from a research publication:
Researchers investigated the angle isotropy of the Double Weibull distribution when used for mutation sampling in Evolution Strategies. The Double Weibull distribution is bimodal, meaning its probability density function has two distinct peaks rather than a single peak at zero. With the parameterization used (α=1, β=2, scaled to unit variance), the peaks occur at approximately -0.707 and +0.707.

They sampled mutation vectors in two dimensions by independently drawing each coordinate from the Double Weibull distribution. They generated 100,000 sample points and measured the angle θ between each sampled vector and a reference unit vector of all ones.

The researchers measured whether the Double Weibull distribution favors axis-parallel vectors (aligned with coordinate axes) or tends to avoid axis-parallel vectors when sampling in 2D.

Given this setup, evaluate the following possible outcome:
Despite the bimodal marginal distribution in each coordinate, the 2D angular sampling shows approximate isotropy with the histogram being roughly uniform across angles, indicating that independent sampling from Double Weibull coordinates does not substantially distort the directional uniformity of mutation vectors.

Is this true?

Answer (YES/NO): NO